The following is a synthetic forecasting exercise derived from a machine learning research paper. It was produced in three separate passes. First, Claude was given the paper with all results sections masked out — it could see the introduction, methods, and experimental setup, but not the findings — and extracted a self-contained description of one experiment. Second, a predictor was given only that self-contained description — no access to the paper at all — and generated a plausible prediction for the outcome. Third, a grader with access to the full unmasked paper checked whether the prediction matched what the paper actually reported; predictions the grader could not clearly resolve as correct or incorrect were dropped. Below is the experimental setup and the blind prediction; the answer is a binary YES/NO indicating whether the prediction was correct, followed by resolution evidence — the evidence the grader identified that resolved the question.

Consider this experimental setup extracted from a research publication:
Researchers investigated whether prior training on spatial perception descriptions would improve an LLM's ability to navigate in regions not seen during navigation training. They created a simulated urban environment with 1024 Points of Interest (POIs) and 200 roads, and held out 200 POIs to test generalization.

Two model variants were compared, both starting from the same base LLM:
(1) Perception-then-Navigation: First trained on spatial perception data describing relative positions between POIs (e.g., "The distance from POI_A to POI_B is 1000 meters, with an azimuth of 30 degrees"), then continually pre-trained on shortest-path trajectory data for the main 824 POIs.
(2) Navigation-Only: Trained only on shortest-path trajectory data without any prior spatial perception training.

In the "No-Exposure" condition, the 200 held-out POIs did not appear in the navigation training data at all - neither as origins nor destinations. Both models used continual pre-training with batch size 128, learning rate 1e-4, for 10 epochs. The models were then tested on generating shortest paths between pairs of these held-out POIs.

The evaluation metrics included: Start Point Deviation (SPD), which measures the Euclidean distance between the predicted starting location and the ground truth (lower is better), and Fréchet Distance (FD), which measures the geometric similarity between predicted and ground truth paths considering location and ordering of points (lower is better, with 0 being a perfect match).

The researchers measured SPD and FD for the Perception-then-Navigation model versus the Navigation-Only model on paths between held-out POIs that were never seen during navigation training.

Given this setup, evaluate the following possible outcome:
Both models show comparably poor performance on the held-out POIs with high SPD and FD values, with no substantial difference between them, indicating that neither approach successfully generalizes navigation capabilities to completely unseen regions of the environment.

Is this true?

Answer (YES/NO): NO